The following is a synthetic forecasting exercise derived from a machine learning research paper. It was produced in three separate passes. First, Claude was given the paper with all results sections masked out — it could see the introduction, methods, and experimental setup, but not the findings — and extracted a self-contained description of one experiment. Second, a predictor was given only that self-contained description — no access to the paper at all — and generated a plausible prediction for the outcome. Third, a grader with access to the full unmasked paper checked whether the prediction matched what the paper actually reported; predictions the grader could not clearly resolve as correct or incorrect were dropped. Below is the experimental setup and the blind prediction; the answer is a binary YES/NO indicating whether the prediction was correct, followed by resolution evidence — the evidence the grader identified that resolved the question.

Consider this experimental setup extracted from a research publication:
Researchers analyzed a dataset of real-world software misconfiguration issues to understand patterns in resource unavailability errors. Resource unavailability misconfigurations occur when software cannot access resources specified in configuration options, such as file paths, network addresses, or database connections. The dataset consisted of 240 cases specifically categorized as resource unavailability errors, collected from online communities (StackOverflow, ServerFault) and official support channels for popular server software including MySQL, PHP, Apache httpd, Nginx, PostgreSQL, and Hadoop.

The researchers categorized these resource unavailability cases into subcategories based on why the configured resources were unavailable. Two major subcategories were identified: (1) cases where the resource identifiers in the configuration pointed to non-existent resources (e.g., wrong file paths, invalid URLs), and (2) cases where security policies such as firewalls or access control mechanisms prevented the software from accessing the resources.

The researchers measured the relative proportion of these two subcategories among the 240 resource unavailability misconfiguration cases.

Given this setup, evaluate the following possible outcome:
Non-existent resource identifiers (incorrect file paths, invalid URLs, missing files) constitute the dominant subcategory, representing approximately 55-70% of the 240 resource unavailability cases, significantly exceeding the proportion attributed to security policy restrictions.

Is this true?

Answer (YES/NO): YES